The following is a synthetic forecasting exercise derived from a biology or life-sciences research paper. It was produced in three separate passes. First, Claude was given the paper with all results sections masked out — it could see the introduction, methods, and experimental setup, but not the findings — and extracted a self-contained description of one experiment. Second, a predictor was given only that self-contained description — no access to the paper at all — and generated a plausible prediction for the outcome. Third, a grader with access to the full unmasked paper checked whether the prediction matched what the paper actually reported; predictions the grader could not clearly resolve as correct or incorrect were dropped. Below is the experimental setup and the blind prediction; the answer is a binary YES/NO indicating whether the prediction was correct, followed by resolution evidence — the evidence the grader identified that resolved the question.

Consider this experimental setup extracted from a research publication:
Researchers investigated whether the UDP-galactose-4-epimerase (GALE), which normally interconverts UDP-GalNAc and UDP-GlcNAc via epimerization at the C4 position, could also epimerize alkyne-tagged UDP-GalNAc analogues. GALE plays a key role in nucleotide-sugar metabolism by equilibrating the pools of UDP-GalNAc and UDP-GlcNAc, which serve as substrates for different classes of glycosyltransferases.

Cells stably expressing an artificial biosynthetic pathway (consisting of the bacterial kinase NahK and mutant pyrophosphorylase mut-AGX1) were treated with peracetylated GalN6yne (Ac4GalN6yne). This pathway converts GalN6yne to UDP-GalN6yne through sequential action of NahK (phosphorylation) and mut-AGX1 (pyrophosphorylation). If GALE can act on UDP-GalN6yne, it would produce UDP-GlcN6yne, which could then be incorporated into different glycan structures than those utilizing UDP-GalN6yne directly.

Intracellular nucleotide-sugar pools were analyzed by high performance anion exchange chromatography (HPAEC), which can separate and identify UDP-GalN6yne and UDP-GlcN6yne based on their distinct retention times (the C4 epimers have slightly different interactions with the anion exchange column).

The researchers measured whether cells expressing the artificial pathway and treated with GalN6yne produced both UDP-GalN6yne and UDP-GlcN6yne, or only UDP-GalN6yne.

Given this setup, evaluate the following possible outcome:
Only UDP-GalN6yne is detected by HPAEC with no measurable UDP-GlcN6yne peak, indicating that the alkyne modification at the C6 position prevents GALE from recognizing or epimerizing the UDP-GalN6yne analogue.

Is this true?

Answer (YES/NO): NO